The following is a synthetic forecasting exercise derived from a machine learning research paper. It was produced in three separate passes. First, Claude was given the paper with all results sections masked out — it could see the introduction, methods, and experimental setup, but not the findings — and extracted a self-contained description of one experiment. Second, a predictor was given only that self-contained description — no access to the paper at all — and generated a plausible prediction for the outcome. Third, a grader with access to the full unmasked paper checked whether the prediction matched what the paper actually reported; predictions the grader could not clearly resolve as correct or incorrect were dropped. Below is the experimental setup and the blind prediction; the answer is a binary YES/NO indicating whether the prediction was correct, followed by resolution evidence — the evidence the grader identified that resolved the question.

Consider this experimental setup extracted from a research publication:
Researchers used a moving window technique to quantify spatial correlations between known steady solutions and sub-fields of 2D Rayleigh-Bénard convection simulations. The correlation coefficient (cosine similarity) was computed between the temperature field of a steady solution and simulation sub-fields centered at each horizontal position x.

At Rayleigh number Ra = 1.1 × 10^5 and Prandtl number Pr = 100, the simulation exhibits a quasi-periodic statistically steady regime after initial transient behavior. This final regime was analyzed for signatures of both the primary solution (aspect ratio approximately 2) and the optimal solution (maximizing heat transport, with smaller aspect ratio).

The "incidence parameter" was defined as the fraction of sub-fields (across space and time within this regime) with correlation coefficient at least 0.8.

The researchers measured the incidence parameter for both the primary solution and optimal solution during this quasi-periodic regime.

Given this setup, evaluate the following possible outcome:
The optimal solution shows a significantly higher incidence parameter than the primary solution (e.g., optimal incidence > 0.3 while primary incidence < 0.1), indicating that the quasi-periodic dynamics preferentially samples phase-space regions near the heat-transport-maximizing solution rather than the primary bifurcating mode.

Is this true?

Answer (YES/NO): NO